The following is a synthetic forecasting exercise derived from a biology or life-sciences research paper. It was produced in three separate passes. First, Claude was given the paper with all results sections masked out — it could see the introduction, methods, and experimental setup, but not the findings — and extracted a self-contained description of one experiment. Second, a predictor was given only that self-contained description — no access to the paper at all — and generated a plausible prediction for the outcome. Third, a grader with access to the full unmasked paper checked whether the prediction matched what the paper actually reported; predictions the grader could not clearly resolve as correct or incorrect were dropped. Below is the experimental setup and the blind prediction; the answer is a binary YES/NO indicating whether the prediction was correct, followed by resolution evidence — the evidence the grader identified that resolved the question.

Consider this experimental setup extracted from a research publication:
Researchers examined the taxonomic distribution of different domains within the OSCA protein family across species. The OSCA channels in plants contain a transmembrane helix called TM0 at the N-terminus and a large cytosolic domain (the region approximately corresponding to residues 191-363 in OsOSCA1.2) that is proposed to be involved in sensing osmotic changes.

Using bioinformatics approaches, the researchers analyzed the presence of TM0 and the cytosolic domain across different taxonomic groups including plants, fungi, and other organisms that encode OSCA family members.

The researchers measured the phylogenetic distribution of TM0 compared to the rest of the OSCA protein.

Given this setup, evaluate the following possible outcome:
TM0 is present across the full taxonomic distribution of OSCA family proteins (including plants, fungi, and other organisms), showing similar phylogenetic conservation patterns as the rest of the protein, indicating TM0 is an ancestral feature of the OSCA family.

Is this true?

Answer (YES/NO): NO